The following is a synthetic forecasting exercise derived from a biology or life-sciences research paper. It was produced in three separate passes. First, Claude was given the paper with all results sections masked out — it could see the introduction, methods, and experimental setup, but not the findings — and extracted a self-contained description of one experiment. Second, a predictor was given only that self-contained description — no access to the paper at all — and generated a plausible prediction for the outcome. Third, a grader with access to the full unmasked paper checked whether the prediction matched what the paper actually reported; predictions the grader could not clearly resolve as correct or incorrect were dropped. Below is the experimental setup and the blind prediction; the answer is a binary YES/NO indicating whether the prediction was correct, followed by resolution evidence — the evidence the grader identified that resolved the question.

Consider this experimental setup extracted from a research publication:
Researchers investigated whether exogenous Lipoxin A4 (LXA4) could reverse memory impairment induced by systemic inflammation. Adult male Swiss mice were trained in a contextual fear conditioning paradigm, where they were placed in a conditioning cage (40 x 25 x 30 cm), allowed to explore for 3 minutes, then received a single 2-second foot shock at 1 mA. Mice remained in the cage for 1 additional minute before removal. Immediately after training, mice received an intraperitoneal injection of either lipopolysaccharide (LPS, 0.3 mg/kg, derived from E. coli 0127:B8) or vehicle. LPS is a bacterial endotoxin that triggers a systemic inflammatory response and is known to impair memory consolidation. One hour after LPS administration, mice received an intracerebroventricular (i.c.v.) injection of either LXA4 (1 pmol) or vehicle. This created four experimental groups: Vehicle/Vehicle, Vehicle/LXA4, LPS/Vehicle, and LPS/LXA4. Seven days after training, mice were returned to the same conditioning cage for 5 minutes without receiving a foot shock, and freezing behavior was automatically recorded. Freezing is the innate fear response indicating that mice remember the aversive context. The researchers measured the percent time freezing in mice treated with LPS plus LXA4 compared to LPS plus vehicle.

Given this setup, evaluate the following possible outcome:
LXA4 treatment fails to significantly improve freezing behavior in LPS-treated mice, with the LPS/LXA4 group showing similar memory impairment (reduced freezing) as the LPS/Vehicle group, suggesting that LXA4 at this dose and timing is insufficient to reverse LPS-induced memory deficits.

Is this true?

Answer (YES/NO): NO